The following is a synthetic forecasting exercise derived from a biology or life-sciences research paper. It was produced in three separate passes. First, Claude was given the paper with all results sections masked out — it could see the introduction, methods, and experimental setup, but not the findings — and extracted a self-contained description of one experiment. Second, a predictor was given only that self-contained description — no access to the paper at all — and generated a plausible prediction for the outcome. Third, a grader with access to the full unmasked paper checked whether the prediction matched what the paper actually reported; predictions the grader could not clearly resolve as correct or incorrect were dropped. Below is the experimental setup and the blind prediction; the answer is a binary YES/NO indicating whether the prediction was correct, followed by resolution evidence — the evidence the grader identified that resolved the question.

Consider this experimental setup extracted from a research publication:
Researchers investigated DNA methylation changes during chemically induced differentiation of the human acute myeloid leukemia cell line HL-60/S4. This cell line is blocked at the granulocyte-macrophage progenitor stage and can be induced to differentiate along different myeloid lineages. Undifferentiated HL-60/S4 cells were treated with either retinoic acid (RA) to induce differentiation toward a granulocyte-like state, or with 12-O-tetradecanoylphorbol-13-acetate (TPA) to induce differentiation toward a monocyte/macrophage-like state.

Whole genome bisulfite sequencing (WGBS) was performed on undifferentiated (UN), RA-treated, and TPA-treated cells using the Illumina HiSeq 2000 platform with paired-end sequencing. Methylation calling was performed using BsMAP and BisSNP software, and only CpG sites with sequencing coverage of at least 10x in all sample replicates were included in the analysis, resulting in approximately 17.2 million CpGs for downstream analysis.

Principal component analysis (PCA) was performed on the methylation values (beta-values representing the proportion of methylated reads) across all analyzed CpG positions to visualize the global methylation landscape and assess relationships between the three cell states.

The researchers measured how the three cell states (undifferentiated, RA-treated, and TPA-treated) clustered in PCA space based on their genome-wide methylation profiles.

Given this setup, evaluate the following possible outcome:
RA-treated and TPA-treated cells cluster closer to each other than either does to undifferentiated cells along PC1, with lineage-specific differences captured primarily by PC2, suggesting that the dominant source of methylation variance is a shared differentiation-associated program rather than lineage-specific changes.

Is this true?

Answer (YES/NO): NO